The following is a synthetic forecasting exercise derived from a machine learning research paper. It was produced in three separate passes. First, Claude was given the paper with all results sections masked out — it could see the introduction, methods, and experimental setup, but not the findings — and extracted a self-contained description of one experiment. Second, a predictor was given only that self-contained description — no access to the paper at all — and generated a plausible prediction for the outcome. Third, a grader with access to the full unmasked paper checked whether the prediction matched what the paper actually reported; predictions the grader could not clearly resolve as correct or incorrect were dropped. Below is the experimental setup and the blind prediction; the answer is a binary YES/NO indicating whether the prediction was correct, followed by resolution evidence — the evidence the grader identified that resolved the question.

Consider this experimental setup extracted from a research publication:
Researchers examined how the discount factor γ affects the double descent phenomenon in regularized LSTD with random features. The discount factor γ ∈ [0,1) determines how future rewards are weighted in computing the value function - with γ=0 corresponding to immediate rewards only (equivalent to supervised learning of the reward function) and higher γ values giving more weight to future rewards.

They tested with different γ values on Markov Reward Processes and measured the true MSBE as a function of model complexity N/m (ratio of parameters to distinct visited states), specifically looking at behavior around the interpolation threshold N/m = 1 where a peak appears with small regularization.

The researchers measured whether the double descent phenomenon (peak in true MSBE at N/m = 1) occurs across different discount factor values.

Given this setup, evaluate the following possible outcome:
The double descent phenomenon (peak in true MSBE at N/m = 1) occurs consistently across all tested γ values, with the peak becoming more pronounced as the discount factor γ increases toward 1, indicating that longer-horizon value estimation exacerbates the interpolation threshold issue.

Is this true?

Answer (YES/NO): NO